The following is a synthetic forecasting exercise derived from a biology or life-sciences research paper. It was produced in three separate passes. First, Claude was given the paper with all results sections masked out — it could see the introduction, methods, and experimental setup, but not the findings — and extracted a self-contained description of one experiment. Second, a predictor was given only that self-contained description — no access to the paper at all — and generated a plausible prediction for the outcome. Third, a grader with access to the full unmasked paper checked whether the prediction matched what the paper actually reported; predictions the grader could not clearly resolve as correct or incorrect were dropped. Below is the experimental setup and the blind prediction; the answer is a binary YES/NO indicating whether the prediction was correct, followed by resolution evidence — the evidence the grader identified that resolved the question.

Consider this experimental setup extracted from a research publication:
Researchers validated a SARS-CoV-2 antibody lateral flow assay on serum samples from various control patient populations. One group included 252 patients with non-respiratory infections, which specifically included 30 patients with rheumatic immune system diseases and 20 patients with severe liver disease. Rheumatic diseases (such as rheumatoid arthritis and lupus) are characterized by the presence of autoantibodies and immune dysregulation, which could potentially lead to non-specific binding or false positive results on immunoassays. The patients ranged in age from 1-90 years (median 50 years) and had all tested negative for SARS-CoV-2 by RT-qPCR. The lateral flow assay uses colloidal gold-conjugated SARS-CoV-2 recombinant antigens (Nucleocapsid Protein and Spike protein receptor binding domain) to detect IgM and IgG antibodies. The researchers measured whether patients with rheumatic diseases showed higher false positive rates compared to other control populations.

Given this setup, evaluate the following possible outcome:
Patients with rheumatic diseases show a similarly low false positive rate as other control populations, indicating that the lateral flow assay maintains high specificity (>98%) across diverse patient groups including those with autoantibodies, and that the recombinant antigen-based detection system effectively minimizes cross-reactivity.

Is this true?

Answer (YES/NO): YES